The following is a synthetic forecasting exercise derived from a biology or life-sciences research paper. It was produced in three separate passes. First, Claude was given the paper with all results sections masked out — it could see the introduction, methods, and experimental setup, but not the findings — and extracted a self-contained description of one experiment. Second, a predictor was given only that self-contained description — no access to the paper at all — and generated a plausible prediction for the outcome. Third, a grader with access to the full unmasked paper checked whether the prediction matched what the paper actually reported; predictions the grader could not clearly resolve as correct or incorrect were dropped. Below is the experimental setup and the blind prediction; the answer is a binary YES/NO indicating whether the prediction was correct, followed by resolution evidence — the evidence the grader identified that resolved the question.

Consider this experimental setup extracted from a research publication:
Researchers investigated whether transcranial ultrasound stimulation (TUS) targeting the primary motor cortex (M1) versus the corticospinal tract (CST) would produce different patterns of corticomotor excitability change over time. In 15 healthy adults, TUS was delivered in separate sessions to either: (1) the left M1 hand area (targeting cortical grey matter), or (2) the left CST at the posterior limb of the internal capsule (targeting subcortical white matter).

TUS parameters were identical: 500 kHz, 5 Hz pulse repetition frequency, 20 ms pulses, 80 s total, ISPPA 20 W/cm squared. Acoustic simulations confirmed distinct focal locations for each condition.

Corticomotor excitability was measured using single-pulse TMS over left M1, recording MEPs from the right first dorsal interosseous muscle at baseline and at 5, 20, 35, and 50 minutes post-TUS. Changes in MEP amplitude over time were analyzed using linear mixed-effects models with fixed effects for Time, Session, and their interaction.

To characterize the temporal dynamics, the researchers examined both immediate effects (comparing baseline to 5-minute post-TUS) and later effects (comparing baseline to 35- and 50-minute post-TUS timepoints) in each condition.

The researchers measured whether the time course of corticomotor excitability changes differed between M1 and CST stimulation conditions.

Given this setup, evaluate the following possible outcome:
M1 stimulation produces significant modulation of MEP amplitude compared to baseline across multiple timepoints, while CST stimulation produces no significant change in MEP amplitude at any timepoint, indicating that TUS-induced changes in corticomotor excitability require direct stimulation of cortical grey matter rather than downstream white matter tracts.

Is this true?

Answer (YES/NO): NO